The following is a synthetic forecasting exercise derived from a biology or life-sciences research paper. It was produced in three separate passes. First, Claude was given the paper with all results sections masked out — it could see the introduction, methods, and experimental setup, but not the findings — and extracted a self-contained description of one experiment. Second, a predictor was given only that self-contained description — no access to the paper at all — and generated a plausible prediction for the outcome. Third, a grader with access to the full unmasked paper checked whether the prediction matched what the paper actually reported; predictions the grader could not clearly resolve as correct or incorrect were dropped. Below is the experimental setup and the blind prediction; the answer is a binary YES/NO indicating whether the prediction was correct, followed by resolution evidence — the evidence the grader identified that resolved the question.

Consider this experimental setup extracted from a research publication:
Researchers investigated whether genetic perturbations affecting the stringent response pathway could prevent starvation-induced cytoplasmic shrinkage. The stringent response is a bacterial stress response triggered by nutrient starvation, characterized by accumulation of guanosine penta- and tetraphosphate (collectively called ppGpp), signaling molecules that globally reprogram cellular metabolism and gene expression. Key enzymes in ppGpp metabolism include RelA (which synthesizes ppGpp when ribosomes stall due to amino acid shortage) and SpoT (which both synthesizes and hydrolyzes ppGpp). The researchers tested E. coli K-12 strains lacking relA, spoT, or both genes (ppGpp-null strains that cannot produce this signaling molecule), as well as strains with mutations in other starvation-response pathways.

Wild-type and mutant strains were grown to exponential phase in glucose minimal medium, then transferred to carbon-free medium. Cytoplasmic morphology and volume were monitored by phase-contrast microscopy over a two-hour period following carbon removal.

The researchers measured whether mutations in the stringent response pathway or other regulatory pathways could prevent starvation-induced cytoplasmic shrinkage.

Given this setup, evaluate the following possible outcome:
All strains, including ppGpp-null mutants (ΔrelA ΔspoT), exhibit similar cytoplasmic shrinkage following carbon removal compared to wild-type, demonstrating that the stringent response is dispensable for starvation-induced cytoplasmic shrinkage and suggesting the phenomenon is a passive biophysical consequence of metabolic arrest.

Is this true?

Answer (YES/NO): YES